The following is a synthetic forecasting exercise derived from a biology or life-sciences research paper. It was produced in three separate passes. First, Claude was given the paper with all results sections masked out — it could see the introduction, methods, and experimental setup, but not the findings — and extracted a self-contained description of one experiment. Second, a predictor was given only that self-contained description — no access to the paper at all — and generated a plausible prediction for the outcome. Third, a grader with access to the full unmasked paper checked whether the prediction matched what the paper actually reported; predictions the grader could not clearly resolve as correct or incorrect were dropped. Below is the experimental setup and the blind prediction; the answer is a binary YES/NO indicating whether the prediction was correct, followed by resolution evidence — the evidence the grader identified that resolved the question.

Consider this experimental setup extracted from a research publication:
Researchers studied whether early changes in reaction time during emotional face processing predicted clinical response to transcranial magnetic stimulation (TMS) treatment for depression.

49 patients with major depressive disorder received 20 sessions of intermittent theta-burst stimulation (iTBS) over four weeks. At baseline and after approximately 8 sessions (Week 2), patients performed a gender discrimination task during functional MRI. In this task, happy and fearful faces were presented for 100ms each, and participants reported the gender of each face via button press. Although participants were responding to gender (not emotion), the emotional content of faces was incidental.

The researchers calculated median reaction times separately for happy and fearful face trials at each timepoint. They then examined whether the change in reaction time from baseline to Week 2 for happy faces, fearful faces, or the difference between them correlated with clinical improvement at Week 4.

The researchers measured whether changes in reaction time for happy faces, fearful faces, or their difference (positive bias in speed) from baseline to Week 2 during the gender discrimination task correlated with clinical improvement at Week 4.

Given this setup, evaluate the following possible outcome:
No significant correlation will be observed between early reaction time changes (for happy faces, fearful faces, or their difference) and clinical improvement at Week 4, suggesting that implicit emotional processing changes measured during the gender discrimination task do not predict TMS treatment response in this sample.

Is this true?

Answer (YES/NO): NO